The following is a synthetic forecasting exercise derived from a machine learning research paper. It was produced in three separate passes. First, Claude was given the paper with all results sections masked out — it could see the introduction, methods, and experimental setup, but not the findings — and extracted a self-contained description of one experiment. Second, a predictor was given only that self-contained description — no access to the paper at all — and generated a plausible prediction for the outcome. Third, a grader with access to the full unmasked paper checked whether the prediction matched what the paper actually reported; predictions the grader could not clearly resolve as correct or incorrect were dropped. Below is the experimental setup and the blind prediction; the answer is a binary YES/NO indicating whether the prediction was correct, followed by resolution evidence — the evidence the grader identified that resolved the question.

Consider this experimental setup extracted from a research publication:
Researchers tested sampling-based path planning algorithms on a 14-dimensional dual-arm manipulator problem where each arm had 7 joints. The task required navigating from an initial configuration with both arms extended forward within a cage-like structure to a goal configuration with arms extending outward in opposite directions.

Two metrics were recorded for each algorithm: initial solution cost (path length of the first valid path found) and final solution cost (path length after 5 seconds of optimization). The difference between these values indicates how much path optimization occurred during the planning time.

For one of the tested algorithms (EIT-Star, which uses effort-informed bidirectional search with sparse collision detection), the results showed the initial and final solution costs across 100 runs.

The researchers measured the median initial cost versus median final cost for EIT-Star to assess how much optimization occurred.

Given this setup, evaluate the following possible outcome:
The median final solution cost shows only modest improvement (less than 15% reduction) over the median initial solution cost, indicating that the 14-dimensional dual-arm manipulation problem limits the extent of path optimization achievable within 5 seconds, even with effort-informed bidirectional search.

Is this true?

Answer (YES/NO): NO